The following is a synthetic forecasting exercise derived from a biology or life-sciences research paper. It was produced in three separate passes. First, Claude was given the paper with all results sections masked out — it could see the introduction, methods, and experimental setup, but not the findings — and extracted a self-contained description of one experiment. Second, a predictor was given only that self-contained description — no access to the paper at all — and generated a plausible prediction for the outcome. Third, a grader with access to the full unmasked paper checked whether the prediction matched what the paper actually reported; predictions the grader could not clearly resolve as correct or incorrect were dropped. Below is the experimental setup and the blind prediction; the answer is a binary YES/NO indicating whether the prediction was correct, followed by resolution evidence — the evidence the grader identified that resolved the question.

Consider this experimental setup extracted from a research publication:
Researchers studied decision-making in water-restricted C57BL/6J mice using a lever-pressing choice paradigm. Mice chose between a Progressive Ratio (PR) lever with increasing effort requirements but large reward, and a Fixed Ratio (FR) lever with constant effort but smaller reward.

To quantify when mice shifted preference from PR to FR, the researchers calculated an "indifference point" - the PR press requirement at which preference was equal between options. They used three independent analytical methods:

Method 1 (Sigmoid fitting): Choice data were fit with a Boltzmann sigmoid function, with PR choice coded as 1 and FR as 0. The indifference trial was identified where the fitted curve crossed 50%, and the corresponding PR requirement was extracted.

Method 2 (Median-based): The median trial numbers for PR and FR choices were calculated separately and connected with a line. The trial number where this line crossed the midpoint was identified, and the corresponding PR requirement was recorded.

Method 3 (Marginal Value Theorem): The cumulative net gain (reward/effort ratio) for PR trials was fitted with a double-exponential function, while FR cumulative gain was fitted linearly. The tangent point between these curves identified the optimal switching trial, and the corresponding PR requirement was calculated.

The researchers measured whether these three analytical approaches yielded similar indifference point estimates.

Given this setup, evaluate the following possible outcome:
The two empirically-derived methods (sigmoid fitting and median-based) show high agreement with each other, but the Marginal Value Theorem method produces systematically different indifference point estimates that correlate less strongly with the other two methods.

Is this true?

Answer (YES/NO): NO